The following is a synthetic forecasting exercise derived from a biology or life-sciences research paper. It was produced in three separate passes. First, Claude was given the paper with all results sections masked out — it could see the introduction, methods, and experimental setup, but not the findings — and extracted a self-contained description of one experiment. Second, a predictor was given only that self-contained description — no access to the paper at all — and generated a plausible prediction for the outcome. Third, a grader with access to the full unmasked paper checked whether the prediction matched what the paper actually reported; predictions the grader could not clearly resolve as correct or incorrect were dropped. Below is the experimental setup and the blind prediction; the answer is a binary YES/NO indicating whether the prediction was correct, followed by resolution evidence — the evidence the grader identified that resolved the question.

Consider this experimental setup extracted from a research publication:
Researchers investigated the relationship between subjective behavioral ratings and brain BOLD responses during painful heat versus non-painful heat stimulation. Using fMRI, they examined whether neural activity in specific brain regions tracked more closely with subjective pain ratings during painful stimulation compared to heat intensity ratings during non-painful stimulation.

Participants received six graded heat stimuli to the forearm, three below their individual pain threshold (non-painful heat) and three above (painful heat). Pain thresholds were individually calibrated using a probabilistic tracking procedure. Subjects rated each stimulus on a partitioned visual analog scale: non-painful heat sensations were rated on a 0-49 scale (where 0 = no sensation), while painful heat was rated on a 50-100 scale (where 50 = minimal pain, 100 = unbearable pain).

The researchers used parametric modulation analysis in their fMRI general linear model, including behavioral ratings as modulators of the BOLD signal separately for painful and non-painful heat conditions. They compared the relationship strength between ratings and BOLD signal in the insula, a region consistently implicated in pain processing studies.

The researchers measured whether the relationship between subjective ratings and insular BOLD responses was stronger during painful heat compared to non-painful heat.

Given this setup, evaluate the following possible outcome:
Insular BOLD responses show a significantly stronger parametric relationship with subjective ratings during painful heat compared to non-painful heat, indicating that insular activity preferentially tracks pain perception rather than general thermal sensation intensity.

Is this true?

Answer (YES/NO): NO